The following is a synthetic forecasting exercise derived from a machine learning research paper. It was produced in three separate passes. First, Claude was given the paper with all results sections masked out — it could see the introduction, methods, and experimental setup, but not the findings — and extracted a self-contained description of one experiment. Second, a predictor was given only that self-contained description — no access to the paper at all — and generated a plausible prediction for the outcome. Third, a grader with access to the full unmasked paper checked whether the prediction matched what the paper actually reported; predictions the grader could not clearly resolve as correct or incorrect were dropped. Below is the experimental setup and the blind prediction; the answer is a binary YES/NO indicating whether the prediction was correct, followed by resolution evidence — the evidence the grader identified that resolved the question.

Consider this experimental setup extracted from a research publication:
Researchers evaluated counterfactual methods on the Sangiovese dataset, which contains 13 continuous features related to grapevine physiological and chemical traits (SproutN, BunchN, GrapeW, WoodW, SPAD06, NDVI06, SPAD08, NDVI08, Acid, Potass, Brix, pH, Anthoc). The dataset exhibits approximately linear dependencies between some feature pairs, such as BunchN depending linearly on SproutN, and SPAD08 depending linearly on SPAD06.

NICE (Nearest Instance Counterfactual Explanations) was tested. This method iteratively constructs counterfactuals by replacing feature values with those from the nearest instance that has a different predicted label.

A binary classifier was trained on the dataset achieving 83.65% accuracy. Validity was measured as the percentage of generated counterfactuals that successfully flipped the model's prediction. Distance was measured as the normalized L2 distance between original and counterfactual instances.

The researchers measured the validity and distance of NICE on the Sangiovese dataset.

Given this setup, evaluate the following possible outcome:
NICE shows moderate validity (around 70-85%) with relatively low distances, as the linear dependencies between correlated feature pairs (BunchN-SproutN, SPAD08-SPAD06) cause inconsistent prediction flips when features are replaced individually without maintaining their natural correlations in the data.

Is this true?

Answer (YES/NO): NO